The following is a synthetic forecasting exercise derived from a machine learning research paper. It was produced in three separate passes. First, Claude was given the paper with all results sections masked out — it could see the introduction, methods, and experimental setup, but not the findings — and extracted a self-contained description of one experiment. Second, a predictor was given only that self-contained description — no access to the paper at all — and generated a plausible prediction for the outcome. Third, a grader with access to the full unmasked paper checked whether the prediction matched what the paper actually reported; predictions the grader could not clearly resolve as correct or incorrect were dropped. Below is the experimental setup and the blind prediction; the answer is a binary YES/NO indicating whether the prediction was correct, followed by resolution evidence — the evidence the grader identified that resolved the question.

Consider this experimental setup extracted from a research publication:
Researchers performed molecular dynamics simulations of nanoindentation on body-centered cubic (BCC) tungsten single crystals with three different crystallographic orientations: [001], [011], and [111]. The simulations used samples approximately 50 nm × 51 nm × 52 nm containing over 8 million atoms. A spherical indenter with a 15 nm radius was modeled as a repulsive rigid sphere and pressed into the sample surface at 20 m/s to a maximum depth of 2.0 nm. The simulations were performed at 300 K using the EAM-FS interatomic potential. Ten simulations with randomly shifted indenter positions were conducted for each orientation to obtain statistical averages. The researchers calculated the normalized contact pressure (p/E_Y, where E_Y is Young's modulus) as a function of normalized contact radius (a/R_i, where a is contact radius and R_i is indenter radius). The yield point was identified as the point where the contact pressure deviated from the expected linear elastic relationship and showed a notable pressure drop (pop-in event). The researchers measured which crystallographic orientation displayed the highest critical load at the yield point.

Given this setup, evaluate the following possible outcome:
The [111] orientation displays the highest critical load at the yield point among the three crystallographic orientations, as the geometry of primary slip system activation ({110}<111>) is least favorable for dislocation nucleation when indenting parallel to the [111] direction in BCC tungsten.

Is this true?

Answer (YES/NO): NO